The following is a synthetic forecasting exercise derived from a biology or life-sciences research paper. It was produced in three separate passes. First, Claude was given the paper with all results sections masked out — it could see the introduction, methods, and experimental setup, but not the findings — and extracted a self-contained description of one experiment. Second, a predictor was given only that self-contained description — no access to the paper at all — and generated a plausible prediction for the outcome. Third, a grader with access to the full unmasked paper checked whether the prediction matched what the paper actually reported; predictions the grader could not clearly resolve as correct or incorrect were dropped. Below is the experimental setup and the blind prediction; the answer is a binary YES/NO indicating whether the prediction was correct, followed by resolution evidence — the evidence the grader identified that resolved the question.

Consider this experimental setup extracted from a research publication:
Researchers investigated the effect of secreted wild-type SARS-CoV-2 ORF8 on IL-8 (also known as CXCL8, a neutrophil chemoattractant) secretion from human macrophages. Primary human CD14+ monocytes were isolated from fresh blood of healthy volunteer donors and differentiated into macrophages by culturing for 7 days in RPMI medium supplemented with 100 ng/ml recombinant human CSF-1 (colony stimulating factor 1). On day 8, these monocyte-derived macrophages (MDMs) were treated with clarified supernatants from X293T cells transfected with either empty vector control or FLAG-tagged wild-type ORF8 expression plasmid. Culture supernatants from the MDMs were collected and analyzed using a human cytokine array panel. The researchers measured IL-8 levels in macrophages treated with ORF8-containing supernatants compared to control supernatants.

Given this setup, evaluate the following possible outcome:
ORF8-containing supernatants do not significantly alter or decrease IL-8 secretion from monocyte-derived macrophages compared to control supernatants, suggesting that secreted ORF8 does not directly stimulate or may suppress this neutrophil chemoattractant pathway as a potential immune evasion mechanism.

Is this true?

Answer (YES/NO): NO